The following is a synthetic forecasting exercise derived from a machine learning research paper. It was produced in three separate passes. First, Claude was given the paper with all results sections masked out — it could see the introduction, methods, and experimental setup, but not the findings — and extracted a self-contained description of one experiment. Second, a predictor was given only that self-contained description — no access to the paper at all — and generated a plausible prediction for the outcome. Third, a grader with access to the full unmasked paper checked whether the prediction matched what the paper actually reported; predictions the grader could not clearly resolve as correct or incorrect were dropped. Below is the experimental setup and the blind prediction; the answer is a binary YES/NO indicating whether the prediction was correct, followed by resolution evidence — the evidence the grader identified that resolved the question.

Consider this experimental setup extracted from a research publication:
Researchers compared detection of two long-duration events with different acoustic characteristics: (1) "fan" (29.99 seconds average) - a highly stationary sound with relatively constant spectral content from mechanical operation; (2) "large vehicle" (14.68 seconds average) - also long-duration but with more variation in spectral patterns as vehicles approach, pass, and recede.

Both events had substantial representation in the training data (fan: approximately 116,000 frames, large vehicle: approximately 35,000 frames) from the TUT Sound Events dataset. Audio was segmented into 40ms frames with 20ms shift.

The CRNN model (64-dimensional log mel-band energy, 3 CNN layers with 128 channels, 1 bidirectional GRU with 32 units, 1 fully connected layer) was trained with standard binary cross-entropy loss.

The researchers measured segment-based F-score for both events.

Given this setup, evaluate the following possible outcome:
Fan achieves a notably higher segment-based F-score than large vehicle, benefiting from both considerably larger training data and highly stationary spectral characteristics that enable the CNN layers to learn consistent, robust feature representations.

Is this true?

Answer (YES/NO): NO